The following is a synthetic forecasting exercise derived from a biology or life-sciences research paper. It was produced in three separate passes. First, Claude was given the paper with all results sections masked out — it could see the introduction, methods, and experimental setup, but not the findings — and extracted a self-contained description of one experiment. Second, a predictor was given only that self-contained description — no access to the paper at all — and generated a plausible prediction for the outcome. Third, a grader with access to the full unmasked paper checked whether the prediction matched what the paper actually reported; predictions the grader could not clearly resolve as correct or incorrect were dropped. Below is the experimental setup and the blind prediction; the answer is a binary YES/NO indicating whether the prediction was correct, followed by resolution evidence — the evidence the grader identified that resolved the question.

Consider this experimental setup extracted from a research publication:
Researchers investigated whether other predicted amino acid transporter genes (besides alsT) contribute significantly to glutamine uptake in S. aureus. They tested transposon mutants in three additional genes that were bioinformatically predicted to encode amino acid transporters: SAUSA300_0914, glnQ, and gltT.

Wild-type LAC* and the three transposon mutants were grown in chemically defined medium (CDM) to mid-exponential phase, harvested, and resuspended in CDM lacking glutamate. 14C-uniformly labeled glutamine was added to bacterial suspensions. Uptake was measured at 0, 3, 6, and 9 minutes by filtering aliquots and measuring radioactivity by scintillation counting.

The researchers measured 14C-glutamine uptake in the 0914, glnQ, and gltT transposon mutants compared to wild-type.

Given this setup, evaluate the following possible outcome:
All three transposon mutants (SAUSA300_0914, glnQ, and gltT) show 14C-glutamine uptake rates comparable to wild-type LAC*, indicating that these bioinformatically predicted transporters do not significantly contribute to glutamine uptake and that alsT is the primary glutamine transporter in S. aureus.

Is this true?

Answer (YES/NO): YES